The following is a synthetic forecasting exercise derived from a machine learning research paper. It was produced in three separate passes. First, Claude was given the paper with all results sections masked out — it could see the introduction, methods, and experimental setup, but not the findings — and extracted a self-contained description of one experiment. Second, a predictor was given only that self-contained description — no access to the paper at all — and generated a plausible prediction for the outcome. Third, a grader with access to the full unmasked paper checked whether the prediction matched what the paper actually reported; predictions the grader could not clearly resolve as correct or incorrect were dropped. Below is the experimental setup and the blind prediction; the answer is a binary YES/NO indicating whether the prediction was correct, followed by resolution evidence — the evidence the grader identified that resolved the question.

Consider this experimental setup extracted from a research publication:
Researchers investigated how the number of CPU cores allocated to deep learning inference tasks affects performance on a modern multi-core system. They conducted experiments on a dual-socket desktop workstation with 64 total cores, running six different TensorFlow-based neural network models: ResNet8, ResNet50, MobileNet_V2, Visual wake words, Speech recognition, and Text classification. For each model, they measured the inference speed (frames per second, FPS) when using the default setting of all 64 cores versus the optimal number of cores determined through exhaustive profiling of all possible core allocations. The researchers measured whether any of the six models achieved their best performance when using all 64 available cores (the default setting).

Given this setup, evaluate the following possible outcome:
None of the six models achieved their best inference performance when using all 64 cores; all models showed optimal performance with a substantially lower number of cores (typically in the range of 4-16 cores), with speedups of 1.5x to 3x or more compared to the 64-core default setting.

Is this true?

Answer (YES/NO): NO